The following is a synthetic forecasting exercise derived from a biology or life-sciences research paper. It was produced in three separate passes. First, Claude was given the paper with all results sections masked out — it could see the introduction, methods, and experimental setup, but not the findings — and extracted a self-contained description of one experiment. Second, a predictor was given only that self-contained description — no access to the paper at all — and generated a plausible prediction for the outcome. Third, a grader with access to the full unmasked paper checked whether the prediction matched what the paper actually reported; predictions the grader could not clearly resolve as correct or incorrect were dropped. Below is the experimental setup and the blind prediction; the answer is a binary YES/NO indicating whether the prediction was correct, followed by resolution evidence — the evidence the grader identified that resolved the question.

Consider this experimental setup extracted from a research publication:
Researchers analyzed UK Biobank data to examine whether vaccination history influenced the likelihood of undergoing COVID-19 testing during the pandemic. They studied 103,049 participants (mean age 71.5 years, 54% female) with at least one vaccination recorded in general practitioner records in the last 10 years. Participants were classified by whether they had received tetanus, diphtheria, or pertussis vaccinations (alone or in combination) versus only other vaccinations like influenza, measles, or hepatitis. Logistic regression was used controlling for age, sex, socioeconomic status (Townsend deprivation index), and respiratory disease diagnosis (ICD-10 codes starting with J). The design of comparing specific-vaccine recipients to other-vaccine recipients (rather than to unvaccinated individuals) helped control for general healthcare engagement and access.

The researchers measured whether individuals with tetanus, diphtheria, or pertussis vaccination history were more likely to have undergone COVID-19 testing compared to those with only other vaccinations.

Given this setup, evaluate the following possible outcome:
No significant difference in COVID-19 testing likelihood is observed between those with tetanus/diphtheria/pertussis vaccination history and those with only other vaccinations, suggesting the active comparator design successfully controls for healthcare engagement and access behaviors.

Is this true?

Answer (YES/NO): NO